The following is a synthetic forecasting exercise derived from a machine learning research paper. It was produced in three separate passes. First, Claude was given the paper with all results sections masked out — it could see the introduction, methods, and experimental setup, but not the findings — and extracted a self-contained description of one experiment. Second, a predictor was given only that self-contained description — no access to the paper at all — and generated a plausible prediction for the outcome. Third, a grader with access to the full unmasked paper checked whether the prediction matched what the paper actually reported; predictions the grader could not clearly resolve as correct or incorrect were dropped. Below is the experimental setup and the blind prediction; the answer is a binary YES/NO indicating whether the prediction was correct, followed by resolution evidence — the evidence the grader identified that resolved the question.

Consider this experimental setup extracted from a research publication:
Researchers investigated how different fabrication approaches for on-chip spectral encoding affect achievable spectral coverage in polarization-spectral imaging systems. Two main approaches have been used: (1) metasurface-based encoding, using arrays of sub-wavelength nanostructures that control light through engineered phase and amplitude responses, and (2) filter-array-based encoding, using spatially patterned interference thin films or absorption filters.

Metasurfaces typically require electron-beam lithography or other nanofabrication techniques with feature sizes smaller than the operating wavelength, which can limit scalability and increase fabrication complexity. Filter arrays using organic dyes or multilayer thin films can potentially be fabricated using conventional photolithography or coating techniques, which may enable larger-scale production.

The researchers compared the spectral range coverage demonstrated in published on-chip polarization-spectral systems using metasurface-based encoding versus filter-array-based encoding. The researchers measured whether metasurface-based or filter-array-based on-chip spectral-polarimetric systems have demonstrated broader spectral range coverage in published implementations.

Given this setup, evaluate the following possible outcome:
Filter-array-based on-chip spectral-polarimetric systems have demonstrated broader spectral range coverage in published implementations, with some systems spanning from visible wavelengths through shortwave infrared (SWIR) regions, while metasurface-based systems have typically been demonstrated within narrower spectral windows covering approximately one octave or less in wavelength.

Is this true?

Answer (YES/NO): NO